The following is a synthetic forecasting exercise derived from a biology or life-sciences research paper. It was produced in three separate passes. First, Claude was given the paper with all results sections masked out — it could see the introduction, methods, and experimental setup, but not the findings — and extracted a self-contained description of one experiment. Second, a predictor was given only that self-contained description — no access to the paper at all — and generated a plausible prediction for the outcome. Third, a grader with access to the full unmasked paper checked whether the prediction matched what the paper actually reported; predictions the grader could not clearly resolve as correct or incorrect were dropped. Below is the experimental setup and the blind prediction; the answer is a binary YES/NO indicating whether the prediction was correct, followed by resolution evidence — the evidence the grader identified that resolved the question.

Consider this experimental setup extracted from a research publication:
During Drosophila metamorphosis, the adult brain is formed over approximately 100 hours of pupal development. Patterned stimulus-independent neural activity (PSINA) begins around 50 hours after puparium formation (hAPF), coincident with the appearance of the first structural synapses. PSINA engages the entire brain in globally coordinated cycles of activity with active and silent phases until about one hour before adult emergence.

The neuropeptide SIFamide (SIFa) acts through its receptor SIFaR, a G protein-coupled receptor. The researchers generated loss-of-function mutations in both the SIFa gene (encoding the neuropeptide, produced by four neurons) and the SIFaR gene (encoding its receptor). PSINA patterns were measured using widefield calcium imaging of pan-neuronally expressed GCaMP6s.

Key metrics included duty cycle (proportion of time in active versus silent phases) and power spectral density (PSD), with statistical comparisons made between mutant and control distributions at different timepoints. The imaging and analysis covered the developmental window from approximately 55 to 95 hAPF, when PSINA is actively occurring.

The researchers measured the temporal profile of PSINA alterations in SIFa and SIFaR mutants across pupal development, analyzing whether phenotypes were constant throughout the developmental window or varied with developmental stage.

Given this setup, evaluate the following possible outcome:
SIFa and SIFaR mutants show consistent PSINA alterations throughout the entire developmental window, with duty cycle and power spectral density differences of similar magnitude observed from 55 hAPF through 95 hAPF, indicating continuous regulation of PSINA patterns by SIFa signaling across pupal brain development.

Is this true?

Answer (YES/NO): NO